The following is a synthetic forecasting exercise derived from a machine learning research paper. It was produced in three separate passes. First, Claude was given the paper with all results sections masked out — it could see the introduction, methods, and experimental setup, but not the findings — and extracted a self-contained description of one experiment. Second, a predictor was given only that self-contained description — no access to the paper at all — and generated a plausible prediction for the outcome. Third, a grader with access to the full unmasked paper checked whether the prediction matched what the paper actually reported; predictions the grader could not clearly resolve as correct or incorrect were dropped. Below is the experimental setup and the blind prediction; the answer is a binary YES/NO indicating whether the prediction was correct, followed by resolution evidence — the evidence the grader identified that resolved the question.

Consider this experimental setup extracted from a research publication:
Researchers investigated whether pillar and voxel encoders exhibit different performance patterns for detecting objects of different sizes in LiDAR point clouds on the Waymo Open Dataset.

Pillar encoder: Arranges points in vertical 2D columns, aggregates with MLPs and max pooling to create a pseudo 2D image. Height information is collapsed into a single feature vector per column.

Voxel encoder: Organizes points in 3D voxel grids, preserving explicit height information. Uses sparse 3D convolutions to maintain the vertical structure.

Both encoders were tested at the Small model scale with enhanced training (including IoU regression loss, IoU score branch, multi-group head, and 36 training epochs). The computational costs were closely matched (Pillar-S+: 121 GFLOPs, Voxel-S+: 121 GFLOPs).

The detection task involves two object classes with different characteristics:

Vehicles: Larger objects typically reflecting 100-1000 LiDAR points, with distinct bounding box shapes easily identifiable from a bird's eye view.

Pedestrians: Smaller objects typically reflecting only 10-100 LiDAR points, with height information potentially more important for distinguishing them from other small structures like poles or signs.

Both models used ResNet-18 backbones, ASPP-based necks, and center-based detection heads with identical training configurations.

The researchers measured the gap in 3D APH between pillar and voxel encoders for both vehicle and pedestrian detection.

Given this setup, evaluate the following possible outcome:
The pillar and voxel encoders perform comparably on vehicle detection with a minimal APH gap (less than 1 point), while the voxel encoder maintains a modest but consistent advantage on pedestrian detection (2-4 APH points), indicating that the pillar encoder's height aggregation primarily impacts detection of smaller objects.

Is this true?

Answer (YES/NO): NO